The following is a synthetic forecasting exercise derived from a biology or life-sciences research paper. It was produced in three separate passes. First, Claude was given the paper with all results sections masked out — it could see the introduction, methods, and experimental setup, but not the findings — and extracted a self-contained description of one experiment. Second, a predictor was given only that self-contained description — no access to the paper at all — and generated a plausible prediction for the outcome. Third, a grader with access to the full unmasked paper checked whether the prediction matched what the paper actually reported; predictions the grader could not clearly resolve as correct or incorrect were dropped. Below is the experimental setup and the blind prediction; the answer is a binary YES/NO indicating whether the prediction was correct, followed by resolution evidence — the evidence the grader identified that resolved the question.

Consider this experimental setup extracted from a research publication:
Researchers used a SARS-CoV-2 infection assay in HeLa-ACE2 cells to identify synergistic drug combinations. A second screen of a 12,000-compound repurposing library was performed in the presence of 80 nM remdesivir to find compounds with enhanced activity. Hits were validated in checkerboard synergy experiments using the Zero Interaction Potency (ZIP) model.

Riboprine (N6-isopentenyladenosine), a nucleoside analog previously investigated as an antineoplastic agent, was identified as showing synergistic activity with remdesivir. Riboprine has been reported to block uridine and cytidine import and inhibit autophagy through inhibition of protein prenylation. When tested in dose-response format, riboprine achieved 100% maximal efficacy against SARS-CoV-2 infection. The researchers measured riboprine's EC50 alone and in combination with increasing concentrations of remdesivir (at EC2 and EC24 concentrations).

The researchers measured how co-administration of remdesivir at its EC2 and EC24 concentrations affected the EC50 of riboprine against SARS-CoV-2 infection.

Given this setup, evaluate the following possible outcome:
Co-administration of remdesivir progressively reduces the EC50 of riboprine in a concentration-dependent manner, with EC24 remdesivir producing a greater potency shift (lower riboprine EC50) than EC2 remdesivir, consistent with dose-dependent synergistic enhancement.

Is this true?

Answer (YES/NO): YES